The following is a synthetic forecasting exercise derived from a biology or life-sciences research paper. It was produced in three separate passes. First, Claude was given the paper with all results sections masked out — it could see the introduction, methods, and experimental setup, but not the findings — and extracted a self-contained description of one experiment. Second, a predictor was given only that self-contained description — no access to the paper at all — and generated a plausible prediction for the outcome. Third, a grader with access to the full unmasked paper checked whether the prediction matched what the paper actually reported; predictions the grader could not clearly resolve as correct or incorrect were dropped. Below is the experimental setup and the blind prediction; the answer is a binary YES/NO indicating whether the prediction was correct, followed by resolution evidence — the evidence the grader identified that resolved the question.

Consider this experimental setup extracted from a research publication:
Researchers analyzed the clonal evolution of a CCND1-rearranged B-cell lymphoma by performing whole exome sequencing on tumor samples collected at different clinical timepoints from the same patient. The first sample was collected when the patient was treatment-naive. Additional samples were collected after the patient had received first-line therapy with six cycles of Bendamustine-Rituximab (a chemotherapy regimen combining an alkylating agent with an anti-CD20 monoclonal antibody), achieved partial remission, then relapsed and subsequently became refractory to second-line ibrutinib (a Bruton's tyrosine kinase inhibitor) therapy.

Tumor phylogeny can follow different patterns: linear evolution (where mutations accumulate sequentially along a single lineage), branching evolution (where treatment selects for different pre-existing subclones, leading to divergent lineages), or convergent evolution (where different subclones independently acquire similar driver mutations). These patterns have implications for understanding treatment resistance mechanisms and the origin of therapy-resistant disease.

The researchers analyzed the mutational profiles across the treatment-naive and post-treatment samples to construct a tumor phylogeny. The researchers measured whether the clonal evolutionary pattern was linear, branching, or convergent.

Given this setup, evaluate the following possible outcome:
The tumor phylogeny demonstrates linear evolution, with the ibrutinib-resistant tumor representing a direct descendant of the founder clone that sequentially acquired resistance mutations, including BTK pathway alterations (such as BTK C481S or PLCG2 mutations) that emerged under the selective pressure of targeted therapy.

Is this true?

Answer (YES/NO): NO